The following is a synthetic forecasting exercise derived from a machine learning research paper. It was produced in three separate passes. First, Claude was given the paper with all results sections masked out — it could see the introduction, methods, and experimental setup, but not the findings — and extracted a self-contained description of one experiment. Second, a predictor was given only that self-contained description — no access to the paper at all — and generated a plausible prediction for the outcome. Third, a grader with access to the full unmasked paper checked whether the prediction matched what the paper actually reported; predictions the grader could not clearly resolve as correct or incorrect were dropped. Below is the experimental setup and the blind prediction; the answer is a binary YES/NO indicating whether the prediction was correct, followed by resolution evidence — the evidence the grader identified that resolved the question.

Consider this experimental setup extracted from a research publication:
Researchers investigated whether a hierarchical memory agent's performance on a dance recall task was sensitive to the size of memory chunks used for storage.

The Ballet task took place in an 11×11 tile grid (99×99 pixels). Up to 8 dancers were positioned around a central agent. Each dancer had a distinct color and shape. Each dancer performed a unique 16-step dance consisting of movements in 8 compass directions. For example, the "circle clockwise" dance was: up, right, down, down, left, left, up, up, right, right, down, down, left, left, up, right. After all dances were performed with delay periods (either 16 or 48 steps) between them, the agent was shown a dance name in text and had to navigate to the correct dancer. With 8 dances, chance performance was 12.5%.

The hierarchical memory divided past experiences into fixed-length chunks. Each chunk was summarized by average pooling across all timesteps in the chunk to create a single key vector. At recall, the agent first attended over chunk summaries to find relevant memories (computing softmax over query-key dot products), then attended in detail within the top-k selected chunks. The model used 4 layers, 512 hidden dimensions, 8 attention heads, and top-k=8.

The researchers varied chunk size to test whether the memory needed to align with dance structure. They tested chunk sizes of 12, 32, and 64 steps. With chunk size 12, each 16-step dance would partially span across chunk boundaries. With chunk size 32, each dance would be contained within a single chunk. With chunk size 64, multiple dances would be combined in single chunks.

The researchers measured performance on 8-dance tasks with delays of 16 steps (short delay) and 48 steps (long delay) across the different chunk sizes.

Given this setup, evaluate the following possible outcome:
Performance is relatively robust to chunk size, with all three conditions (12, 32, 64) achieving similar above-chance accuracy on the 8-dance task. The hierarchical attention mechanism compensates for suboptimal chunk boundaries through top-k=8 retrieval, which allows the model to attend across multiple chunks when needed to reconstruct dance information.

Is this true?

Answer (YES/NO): YES